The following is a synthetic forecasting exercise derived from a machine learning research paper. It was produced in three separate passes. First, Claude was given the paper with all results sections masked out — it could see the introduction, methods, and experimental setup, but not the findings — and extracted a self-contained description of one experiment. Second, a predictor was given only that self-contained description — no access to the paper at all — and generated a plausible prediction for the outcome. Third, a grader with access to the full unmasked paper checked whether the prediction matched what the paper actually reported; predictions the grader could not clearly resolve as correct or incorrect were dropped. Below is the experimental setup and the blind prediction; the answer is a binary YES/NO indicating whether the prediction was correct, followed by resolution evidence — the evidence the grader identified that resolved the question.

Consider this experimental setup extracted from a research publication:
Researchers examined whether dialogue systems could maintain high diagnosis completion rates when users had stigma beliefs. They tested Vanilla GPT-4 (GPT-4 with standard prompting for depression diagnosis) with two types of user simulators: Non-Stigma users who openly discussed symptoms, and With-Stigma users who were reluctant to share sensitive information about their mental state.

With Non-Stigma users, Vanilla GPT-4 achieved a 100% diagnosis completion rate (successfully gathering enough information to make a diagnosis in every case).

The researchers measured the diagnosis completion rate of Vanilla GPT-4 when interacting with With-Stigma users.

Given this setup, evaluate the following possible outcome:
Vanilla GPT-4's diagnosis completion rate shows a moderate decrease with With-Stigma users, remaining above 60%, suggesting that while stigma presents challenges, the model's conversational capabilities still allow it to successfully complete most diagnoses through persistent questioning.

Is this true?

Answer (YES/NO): NO